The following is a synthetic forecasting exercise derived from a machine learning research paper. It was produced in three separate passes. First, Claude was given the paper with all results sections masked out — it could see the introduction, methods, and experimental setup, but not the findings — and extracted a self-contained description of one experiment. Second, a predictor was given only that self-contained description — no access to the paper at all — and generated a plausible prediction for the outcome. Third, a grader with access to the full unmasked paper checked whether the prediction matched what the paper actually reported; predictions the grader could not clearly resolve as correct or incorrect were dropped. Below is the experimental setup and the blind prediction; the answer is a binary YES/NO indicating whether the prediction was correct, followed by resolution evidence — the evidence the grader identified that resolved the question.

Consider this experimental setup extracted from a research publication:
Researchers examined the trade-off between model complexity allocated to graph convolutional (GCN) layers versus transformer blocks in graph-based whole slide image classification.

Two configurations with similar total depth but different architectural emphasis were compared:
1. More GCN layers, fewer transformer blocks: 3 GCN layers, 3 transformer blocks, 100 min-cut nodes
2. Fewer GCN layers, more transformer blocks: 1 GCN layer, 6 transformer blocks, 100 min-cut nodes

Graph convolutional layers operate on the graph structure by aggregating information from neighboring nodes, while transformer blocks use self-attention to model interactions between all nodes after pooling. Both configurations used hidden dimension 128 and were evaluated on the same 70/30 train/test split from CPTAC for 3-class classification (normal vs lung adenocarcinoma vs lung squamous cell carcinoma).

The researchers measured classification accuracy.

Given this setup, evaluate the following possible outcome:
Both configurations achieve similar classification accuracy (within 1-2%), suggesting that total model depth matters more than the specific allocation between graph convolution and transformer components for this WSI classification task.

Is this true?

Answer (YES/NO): NO